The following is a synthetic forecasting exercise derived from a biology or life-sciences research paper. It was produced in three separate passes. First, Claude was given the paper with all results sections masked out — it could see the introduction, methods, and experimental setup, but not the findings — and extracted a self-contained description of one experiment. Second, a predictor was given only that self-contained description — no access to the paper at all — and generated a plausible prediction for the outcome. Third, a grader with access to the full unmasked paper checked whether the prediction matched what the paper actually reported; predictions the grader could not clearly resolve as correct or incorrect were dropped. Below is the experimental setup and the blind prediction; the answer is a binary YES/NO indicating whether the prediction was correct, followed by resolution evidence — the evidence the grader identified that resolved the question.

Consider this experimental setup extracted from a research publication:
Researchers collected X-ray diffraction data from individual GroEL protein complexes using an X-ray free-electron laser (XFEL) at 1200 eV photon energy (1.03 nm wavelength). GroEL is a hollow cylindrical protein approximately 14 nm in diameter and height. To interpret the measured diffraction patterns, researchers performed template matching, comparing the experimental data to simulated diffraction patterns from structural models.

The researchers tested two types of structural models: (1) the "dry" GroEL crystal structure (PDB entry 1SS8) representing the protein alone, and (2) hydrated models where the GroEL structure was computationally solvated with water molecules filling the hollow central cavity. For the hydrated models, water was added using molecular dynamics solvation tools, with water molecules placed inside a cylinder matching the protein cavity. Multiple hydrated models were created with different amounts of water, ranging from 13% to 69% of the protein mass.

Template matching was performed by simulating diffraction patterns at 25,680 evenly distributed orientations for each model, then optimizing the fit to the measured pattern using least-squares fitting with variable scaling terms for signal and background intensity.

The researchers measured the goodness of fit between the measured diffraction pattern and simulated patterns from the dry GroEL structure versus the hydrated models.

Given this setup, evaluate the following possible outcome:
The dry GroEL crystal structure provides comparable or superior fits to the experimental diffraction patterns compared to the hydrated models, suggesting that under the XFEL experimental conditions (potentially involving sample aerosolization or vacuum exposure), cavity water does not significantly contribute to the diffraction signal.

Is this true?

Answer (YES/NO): NO